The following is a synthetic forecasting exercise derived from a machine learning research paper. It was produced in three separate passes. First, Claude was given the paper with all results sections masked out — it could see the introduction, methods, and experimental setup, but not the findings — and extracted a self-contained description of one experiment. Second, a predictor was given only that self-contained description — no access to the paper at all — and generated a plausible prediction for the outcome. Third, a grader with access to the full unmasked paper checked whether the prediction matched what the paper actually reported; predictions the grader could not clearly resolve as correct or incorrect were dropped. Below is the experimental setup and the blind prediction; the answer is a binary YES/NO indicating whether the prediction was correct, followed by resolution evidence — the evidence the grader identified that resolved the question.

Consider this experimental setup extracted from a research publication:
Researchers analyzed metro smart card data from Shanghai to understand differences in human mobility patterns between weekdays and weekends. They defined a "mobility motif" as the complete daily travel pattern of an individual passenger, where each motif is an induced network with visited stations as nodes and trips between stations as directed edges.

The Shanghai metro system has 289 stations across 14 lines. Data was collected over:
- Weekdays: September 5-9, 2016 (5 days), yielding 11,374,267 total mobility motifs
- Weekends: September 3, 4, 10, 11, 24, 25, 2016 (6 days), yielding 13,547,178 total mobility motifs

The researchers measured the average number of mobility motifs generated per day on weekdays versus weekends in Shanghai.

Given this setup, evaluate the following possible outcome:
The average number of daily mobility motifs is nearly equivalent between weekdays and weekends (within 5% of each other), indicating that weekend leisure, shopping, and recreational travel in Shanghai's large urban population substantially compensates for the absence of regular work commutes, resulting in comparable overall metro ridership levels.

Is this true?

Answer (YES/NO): YES